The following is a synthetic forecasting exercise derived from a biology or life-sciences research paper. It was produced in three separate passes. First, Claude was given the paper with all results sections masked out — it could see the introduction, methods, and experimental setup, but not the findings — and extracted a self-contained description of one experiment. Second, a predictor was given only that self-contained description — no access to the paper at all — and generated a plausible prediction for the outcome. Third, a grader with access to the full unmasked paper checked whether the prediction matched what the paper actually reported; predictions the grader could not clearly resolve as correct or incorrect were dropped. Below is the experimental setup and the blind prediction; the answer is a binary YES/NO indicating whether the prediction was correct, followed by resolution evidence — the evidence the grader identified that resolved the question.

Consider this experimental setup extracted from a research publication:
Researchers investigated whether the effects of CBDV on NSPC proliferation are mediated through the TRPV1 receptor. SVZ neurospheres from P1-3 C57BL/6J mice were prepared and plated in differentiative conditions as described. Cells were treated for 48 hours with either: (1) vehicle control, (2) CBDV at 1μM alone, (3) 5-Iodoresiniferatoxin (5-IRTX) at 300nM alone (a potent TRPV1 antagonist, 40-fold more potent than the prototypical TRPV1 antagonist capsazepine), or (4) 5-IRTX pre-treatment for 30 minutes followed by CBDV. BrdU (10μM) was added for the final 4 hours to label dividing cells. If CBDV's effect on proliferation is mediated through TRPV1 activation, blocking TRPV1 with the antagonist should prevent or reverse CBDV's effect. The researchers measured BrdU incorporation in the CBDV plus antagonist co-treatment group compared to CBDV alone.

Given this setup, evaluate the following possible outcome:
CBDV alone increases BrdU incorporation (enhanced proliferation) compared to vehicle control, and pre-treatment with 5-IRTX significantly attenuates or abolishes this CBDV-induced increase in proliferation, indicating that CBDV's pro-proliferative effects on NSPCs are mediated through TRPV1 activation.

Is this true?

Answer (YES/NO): YES